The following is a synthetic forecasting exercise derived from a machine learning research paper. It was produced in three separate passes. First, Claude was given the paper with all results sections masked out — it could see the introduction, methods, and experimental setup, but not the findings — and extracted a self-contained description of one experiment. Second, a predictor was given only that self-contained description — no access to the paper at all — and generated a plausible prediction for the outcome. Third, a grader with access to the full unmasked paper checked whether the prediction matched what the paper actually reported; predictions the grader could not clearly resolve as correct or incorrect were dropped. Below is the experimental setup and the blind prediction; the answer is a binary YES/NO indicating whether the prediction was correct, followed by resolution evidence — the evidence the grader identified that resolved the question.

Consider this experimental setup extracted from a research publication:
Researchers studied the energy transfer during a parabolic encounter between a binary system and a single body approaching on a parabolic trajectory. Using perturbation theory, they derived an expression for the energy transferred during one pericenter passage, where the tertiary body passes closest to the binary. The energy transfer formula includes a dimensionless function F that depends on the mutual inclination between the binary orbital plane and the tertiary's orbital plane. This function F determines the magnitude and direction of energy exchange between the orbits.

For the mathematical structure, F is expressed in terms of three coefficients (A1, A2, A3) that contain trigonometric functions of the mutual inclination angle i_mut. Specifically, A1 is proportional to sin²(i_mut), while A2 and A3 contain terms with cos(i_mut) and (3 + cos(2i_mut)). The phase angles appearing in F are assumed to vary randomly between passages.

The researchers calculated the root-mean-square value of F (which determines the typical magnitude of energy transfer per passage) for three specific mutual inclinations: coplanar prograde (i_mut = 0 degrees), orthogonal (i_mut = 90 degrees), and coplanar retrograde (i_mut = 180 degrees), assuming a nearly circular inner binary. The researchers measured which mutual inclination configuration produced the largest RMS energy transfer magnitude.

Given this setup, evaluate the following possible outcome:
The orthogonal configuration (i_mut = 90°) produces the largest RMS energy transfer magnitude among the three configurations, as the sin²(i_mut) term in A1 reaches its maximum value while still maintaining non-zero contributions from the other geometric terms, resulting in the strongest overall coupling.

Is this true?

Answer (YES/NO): NO